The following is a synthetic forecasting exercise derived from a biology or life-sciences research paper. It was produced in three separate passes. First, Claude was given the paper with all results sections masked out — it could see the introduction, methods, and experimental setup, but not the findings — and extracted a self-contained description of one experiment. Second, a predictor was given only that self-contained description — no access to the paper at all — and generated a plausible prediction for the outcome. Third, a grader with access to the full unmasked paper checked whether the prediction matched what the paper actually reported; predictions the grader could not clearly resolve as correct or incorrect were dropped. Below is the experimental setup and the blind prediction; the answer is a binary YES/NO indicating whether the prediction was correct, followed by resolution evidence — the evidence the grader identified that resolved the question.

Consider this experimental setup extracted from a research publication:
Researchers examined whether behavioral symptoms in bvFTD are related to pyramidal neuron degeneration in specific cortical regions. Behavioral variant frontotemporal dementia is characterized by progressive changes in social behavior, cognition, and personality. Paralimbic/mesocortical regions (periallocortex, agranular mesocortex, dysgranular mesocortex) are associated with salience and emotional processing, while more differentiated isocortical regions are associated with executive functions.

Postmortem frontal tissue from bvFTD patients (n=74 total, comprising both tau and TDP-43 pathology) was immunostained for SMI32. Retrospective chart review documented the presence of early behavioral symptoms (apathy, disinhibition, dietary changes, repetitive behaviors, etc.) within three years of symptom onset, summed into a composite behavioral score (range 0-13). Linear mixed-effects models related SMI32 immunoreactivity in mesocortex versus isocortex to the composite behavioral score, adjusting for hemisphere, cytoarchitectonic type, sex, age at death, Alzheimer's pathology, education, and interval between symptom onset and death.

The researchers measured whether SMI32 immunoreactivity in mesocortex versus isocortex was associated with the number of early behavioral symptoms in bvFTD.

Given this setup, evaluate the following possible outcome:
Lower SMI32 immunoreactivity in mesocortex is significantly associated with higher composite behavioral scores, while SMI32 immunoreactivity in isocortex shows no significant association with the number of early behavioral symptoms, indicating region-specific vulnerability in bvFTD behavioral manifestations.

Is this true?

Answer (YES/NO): YES